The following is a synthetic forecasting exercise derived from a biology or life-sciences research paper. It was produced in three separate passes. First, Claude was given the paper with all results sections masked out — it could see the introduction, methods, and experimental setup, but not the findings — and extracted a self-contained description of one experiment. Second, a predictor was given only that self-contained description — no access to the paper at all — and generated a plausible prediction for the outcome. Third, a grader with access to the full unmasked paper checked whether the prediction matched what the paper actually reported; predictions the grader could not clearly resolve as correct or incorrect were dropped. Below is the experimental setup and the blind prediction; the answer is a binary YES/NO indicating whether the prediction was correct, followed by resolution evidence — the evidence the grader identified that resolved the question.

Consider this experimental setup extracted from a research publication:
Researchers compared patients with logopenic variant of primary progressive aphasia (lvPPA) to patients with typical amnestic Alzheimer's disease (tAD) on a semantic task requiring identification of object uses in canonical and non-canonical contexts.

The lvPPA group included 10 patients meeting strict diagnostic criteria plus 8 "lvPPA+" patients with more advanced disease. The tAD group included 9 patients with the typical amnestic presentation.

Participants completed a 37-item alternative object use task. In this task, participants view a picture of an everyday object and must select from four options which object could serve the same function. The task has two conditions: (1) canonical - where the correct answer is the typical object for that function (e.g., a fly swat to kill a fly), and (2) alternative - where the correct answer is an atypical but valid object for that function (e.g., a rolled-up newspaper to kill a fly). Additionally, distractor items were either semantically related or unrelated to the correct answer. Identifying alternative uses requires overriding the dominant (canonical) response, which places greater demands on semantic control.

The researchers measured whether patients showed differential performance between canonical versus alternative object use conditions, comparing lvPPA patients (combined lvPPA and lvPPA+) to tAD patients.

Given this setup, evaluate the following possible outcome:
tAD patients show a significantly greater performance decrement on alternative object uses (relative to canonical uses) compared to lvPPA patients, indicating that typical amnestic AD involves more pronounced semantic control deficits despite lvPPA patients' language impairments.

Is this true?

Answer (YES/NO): NO